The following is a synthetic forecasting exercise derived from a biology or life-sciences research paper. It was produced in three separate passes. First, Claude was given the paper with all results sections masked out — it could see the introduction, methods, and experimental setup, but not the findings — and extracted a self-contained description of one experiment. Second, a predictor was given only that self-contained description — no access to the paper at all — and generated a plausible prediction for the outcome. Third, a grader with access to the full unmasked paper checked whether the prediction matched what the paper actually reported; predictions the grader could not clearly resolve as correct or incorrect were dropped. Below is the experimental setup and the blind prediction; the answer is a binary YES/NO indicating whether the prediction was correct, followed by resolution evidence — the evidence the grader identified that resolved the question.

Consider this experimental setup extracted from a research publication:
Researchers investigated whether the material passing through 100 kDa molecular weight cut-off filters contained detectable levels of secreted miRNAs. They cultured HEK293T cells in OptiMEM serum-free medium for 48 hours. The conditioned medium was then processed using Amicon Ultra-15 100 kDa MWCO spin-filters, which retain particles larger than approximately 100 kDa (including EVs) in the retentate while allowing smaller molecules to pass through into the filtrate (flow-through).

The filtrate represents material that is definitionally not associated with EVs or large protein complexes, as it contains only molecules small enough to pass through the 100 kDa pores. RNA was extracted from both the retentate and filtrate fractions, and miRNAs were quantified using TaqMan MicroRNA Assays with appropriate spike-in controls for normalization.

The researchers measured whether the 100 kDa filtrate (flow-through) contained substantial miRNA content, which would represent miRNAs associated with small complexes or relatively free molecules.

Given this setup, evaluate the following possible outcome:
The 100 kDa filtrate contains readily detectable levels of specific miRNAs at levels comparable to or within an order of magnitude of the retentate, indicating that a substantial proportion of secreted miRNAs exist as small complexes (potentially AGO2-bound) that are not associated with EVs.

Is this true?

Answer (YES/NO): YES